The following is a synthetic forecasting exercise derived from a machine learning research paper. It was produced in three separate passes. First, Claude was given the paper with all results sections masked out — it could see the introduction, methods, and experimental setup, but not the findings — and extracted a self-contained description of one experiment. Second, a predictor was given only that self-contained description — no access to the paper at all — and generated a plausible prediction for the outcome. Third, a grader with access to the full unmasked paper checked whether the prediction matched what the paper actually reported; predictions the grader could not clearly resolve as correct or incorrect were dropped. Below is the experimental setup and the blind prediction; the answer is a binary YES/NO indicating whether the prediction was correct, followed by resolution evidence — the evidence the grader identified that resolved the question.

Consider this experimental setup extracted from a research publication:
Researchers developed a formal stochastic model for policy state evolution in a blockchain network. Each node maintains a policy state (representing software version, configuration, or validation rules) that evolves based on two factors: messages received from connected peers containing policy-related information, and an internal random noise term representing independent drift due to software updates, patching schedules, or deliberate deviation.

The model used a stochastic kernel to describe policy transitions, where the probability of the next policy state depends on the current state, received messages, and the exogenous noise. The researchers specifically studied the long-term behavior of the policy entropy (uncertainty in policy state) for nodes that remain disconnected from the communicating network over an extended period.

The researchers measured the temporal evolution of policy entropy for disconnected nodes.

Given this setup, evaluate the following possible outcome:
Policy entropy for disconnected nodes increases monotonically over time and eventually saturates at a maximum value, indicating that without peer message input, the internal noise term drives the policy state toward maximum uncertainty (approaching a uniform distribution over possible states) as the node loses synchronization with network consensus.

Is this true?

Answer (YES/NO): NO